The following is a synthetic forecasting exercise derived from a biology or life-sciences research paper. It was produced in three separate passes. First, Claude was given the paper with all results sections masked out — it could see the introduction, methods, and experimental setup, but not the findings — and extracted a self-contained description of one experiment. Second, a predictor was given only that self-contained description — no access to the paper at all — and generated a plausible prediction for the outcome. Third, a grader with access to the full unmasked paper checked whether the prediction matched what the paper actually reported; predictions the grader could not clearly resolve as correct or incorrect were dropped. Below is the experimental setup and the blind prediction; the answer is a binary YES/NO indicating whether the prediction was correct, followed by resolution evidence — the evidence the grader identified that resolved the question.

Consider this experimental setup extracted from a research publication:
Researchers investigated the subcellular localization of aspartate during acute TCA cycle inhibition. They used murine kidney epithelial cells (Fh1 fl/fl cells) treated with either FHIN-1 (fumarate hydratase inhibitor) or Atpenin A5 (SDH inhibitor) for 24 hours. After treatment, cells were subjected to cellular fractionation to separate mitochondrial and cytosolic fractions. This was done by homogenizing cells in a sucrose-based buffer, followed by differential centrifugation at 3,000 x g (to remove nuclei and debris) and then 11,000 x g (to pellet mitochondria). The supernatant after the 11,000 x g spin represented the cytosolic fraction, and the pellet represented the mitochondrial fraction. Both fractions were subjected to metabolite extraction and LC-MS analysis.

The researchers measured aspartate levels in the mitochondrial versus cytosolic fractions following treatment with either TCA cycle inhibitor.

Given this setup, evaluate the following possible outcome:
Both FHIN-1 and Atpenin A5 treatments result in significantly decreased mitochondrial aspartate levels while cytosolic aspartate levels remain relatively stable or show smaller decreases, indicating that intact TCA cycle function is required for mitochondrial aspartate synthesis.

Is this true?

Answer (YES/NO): NO